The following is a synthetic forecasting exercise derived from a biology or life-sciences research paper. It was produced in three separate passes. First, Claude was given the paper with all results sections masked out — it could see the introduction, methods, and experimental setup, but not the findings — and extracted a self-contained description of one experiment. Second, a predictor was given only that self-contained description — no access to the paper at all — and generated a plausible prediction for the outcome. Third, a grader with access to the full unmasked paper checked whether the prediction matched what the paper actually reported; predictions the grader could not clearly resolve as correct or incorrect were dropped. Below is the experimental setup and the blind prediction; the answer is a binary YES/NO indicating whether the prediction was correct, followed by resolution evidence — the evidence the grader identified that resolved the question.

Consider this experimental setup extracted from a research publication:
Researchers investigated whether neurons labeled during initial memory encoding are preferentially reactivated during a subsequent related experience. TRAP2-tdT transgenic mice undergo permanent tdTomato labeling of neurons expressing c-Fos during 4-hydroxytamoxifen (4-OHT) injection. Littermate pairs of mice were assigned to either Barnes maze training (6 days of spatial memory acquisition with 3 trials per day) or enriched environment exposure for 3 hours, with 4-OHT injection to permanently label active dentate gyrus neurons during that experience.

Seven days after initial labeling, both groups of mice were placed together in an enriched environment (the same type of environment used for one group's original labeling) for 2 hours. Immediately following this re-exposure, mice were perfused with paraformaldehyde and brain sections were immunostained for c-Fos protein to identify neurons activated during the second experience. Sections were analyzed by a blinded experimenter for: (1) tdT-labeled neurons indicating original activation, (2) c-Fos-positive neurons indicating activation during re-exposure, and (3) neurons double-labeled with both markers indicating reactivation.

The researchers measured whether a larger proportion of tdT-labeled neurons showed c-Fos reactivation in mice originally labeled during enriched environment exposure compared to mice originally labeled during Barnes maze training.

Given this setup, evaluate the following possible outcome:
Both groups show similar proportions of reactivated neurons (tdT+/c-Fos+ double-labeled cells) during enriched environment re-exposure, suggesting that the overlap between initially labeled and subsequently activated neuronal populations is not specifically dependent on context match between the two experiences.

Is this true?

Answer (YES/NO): NO